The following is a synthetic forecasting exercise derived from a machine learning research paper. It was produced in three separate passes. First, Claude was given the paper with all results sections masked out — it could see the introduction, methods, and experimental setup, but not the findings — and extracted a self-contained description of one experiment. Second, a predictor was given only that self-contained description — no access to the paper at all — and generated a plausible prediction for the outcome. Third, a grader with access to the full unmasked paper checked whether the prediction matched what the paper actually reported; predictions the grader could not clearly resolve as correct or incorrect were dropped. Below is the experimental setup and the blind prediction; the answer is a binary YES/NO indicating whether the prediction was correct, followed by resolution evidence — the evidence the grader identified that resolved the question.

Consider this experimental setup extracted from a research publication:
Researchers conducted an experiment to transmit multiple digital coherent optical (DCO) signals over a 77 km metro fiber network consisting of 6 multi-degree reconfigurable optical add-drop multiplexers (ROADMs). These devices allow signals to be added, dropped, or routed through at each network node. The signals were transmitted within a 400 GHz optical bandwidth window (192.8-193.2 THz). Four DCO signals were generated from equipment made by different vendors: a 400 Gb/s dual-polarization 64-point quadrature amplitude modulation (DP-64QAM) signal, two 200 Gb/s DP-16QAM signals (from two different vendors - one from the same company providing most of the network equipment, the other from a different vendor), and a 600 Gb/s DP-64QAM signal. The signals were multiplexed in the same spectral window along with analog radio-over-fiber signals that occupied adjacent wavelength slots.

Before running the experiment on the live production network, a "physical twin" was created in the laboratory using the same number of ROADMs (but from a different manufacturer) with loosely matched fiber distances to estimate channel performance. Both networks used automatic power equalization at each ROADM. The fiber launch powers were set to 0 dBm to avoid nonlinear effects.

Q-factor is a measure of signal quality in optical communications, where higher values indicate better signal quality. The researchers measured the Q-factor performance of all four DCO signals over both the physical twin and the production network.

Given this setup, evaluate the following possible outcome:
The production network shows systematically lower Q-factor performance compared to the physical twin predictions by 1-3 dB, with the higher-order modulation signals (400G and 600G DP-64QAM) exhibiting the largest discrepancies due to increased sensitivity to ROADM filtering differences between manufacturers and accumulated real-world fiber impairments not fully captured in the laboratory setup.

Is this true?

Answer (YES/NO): NO